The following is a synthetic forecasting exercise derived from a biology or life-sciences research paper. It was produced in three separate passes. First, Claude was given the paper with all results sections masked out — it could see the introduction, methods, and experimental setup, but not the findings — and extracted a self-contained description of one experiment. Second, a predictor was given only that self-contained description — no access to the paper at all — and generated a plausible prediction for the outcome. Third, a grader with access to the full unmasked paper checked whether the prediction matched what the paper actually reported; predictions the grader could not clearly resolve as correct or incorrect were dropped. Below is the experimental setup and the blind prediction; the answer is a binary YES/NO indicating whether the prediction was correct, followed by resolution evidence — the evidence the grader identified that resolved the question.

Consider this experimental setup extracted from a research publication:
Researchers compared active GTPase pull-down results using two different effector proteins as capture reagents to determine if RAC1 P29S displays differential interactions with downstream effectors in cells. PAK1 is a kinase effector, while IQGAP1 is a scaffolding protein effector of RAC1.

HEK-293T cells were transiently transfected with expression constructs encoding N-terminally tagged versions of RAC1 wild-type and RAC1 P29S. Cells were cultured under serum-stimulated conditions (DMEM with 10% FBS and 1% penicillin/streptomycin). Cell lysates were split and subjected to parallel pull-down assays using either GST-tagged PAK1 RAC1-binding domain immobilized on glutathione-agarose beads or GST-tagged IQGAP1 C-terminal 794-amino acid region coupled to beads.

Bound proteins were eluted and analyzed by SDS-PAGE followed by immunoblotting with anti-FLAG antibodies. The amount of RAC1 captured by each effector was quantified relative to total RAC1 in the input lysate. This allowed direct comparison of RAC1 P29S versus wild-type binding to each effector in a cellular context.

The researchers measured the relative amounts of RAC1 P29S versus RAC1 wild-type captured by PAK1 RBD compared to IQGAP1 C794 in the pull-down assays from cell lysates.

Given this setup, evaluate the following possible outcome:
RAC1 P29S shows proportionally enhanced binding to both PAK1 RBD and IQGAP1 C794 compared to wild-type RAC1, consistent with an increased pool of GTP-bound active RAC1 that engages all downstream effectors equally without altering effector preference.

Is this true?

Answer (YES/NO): NO